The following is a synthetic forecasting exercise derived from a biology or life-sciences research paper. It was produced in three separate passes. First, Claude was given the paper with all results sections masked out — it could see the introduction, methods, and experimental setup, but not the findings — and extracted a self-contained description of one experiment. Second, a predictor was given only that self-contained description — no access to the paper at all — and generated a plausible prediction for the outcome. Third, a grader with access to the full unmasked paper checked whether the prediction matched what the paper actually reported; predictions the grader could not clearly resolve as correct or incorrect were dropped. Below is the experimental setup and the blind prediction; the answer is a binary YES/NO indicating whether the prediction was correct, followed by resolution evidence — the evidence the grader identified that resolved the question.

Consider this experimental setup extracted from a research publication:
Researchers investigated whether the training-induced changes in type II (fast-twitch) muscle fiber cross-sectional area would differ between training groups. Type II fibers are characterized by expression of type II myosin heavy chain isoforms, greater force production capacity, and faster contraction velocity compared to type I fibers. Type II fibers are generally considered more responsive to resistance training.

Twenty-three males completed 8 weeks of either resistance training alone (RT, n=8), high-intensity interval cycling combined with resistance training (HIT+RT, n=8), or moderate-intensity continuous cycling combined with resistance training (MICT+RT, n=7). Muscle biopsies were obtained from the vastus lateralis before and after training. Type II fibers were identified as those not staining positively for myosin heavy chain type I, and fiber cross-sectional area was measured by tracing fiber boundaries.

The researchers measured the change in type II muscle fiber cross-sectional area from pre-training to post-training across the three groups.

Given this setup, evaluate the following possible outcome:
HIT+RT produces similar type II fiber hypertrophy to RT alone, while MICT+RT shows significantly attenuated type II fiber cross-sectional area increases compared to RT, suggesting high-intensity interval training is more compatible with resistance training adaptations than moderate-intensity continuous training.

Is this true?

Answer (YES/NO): NO